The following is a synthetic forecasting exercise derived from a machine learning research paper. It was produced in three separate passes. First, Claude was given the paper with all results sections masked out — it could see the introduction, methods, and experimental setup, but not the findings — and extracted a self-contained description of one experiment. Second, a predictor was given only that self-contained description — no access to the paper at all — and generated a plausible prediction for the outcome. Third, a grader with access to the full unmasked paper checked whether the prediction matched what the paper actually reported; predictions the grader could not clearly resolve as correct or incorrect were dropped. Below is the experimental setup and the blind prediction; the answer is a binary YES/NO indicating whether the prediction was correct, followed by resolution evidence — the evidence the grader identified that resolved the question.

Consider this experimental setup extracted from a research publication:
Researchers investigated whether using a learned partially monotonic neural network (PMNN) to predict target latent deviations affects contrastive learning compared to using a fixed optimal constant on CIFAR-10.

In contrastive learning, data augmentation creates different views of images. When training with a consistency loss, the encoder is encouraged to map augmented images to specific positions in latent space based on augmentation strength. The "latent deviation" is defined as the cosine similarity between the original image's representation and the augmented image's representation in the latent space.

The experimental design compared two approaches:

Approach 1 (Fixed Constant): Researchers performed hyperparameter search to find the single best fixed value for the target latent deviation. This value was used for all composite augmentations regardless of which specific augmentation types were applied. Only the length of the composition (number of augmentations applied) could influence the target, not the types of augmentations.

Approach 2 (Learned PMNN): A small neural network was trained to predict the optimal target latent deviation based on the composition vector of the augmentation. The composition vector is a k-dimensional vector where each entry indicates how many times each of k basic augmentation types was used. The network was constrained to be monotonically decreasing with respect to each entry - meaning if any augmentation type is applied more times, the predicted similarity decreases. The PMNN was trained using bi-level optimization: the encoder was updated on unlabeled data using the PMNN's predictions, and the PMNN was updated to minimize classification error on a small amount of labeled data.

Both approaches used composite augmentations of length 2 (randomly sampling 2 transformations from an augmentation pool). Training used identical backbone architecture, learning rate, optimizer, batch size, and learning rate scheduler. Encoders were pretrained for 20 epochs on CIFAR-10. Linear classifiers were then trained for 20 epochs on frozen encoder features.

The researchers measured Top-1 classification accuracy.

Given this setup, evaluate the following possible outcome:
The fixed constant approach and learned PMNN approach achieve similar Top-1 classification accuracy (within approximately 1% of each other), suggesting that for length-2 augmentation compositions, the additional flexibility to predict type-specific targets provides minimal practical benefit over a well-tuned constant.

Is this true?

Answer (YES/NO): NO